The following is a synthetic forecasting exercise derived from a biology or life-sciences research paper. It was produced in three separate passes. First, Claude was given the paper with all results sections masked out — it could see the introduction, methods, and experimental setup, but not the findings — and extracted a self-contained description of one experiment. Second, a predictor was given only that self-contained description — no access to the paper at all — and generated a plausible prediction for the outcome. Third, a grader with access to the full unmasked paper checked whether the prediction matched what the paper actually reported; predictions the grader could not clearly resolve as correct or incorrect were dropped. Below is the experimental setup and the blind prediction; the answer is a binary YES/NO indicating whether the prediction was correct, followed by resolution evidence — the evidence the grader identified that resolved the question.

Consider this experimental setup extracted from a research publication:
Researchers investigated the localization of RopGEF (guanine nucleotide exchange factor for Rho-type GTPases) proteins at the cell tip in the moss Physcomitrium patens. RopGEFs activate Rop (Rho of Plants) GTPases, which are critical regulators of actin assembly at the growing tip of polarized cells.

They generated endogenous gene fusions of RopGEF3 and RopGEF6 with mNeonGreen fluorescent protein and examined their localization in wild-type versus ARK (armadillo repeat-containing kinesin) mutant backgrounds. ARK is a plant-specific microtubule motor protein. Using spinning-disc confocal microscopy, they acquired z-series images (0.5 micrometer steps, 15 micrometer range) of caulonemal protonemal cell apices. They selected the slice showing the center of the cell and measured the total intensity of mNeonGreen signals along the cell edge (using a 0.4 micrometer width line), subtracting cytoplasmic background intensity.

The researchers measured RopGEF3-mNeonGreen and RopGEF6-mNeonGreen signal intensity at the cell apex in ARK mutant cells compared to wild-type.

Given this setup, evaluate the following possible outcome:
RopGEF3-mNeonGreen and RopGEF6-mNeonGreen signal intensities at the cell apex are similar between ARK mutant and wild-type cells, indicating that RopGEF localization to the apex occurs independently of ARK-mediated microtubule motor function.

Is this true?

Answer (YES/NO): NO